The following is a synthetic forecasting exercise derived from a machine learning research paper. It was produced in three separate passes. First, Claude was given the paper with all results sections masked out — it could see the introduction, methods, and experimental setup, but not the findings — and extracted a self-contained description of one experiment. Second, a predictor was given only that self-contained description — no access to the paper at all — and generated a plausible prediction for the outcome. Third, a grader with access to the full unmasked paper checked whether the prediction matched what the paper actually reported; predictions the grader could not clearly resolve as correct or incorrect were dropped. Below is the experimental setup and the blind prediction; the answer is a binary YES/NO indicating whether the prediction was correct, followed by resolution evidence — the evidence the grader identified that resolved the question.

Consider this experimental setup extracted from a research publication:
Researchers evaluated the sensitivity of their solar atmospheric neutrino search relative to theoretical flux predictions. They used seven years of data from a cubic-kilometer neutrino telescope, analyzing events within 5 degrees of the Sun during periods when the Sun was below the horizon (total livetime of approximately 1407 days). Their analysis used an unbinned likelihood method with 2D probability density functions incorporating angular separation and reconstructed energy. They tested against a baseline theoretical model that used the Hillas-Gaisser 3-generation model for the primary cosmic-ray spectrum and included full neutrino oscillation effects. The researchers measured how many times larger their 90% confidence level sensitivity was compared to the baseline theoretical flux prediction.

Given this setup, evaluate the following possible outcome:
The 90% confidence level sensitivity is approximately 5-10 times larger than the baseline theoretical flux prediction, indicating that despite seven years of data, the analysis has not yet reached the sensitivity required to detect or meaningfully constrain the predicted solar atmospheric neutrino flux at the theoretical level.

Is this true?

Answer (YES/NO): NO